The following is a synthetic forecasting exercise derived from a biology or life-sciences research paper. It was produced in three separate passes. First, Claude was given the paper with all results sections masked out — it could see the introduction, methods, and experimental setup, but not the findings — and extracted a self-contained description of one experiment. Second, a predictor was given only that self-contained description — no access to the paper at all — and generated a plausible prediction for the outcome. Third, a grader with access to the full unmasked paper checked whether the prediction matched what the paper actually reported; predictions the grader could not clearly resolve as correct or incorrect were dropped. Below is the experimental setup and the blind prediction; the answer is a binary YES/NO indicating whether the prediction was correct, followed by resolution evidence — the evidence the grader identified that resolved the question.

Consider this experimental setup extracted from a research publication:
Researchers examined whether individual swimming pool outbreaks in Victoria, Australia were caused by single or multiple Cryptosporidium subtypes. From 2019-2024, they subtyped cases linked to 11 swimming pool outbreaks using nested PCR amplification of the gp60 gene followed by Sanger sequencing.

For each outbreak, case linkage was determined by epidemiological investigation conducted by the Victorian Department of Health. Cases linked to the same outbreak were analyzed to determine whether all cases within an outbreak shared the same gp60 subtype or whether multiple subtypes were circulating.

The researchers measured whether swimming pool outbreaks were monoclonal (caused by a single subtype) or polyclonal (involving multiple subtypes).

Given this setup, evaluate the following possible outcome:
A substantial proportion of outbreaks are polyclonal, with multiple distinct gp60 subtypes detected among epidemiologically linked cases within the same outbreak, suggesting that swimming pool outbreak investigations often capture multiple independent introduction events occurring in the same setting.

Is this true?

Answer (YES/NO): NO